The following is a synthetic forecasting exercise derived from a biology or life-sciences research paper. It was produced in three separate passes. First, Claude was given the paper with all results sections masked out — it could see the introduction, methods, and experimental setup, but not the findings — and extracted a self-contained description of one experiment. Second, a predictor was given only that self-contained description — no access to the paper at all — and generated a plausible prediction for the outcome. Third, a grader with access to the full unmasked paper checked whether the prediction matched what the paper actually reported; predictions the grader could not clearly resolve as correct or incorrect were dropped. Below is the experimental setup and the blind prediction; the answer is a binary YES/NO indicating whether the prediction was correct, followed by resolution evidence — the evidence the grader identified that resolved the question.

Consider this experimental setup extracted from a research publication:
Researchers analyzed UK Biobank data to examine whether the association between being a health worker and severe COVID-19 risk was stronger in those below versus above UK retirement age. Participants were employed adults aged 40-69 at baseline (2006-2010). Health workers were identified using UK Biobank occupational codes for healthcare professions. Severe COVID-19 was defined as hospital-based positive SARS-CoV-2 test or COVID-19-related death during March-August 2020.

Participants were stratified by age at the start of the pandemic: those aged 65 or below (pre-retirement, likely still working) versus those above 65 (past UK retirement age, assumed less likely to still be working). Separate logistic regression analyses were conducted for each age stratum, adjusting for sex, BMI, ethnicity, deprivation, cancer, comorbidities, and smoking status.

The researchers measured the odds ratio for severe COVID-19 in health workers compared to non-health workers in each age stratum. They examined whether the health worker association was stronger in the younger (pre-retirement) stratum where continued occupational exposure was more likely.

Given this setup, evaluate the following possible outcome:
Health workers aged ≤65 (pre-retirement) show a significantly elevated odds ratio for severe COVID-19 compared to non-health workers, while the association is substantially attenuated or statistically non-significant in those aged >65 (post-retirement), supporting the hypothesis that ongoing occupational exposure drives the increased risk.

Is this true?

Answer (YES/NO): YES